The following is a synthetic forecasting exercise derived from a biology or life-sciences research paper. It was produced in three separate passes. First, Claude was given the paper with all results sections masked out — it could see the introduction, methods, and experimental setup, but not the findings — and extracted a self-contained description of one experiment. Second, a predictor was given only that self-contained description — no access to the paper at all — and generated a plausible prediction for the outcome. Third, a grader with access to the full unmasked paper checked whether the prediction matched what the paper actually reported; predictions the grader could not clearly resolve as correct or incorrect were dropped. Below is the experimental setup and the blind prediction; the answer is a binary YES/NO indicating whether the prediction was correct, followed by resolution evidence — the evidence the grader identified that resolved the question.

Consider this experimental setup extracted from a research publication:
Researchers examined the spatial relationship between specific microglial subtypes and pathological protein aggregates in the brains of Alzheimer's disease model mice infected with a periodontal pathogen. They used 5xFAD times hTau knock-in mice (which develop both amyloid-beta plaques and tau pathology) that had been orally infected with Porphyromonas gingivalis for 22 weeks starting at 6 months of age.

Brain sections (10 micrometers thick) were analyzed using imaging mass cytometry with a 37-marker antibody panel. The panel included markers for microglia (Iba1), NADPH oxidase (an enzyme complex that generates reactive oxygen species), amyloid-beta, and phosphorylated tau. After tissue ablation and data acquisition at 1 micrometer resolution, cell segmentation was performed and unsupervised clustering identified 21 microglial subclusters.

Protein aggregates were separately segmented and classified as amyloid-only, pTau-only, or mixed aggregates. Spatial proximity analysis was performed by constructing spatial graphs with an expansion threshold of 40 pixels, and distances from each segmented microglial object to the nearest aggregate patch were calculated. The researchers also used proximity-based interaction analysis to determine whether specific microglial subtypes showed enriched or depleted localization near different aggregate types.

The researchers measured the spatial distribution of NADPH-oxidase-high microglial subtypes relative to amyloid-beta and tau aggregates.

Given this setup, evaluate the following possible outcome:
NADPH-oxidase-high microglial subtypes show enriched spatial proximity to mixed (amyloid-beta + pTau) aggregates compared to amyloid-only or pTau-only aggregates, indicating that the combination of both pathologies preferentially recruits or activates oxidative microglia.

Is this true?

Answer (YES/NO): NO